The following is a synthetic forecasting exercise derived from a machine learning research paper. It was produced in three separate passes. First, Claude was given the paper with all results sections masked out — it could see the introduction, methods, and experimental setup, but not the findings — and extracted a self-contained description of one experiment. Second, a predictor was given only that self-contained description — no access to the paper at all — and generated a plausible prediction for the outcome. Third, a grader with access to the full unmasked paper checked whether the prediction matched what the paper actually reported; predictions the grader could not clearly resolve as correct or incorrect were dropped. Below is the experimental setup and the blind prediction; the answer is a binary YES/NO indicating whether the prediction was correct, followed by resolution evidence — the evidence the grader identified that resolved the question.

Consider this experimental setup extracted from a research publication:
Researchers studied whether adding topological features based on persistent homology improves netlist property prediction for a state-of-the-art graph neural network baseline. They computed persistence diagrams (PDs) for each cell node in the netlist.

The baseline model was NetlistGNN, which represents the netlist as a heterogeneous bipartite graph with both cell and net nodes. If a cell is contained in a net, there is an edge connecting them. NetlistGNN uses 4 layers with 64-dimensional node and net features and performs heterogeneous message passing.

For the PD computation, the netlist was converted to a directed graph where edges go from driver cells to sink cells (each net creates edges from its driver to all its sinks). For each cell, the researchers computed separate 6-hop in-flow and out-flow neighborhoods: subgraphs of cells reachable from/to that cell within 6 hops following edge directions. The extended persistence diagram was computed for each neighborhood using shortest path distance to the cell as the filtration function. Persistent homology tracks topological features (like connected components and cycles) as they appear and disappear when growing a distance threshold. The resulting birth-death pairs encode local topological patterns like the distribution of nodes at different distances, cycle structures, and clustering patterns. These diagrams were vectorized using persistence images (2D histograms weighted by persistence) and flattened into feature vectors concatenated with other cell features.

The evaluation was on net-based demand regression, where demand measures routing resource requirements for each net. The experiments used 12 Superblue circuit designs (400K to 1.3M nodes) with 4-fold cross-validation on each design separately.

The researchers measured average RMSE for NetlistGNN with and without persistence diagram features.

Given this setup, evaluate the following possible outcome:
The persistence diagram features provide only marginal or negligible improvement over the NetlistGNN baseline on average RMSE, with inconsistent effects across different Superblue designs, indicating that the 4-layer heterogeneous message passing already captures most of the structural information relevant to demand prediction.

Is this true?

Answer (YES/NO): NO